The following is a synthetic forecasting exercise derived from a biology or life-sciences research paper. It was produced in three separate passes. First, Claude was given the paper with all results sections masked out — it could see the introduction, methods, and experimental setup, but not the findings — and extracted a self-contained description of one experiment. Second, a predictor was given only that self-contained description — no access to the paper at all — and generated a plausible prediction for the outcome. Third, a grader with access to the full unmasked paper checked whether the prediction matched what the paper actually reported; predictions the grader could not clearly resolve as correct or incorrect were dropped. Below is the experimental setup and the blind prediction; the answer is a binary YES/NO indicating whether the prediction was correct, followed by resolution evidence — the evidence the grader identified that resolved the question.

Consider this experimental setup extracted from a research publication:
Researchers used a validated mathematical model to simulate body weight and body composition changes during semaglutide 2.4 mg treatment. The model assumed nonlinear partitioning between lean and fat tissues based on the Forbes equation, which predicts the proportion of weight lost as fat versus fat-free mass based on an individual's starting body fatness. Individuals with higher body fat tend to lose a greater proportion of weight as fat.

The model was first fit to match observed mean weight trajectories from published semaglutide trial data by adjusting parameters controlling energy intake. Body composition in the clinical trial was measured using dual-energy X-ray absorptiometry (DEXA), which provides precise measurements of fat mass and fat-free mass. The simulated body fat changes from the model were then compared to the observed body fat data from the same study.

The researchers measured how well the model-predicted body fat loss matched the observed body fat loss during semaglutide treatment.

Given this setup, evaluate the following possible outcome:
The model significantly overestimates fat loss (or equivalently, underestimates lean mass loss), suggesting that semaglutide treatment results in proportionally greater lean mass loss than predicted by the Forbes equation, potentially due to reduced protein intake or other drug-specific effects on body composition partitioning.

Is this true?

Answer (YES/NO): YES